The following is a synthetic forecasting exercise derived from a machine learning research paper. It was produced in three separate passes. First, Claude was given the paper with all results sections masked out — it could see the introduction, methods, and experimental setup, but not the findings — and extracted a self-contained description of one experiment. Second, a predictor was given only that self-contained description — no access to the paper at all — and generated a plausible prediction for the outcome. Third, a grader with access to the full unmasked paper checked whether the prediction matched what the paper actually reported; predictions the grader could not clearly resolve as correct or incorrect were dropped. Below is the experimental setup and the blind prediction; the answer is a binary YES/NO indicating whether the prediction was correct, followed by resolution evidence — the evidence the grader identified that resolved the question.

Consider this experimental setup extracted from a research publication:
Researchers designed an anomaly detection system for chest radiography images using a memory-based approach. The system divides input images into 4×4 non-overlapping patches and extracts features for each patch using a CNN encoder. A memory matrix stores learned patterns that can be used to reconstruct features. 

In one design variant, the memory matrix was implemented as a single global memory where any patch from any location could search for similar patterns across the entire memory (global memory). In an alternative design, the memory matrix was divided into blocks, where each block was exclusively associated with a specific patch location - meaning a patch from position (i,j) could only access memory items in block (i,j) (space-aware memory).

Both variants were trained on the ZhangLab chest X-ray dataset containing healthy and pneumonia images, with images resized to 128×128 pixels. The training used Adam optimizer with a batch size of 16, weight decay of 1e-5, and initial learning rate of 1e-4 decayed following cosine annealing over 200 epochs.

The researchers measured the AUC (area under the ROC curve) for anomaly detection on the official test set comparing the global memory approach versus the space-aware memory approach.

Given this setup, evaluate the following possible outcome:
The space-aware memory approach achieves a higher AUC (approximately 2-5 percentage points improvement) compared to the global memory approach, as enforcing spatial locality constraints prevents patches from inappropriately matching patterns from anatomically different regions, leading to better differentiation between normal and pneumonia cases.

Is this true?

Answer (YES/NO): NO